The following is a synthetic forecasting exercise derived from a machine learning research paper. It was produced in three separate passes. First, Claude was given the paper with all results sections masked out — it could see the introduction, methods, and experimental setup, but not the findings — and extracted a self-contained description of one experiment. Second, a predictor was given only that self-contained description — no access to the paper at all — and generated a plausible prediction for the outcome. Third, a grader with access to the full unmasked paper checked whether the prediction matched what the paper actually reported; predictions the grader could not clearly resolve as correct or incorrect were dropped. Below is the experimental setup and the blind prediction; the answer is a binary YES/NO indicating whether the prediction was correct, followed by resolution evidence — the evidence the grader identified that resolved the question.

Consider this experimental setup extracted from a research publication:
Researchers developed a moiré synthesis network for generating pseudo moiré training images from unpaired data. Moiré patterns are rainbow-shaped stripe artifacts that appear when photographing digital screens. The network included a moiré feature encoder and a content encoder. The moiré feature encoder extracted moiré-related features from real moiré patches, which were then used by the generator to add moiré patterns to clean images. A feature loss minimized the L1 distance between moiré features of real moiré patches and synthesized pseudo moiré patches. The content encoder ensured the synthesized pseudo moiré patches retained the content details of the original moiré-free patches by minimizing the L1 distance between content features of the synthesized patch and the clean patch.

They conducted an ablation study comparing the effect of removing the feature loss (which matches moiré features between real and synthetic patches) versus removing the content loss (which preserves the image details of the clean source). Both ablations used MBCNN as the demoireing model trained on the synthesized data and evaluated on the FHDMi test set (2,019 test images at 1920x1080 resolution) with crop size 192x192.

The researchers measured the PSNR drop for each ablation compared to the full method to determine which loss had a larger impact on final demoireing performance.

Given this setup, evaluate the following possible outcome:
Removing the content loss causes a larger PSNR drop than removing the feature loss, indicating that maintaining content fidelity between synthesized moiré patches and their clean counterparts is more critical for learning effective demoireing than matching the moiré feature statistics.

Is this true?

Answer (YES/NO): YES